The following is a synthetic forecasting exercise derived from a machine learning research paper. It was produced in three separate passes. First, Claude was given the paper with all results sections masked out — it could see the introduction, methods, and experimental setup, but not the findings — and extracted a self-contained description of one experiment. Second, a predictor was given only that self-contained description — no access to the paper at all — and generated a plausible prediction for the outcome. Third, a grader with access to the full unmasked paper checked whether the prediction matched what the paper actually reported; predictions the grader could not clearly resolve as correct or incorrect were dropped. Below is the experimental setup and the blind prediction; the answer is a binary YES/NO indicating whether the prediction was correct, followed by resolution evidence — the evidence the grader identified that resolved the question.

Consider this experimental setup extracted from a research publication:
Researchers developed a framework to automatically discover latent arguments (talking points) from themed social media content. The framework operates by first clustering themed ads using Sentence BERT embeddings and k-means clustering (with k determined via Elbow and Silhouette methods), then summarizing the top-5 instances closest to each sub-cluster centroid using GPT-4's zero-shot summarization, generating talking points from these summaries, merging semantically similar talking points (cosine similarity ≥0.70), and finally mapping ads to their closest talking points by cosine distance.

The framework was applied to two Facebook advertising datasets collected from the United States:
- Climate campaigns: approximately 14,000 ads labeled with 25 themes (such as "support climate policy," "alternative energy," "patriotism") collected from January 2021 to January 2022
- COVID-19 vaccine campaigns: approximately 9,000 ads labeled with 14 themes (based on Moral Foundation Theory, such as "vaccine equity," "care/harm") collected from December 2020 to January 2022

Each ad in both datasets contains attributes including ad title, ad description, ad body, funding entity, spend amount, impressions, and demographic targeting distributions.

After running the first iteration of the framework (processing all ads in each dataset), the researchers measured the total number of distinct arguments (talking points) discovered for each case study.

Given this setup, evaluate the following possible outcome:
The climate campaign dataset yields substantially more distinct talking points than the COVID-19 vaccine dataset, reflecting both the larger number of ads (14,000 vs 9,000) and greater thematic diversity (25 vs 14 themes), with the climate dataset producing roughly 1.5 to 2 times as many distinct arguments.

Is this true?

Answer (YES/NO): NO